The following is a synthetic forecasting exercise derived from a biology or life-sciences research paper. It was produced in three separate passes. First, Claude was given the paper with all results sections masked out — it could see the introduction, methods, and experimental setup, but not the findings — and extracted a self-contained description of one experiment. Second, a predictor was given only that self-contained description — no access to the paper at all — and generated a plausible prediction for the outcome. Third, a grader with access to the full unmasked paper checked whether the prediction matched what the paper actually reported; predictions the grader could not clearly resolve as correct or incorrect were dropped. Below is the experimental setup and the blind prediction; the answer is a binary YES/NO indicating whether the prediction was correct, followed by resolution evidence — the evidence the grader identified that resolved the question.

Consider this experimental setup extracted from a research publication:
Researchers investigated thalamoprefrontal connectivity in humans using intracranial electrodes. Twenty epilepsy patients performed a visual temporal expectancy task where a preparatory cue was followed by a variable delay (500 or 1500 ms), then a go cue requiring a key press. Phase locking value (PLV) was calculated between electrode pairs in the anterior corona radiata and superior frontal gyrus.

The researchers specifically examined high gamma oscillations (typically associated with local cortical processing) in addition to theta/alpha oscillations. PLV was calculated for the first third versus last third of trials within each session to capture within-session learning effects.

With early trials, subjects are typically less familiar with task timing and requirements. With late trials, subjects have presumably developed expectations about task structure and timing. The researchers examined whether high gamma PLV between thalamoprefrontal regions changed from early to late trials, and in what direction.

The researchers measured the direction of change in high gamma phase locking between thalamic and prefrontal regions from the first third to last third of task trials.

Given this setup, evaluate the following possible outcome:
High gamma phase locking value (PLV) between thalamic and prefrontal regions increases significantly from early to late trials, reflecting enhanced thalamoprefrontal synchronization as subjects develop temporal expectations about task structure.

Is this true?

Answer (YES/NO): NO